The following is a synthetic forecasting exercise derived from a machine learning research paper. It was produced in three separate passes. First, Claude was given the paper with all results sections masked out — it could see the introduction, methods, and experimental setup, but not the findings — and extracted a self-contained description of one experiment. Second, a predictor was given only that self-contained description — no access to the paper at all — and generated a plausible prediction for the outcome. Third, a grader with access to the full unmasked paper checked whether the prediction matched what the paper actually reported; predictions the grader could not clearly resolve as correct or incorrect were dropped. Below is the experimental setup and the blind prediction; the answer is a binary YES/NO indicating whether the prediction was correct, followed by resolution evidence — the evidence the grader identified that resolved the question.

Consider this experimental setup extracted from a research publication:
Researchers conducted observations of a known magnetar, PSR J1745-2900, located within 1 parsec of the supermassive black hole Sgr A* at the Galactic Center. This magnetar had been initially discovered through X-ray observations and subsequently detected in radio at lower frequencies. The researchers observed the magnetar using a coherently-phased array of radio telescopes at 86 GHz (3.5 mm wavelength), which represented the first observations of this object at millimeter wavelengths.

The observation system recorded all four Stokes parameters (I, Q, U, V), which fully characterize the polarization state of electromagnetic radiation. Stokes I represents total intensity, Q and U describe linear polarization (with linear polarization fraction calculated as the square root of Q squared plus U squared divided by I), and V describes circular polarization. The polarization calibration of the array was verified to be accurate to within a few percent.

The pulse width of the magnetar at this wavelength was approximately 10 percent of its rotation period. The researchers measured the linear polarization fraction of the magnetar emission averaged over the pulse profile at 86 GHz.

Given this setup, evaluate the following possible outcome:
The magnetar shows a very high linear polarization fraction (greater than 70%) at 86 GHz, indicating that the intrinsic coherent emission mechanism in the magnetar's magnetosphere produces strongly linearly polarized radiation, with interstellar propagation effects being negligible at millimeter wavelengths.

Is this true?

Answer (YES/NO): YES